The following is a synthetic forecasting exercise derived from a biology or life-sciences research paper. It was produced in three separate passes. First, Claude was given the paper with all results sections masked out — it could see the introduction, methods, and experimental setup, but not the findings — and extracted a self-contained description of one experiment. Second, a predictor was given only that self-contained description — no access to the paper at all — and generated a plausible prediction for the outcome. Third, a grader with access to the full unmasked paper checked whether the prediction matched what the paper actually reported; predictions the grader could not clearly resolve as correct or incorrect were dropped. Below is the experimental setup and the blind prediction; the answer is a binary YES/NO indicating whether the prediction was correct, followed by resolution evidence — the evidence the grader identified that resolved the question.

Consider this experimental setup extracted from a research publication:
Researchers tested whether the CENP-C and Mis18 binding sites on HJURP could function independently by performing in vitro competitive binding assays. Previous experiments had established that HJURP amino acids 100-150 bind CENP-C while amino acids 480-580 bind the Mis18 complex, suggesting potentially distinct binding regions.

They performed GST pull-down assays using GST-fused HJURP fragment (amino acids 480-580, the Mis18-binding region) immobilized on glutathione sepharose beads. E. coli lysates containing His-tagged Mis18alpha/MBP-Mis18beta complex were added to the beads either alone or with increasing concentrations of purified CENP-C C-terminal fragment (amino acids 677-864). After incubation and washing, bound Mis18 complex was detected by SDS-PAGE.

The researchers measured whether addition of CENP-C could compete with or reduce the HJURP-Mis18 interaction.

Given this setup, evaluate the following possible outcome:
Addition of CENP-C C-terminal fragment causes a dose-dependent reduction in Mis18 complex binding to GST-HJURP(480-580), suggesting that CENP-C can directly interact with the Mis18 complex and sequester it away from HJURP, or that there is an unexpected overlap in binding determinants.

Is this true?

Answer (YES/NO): NO